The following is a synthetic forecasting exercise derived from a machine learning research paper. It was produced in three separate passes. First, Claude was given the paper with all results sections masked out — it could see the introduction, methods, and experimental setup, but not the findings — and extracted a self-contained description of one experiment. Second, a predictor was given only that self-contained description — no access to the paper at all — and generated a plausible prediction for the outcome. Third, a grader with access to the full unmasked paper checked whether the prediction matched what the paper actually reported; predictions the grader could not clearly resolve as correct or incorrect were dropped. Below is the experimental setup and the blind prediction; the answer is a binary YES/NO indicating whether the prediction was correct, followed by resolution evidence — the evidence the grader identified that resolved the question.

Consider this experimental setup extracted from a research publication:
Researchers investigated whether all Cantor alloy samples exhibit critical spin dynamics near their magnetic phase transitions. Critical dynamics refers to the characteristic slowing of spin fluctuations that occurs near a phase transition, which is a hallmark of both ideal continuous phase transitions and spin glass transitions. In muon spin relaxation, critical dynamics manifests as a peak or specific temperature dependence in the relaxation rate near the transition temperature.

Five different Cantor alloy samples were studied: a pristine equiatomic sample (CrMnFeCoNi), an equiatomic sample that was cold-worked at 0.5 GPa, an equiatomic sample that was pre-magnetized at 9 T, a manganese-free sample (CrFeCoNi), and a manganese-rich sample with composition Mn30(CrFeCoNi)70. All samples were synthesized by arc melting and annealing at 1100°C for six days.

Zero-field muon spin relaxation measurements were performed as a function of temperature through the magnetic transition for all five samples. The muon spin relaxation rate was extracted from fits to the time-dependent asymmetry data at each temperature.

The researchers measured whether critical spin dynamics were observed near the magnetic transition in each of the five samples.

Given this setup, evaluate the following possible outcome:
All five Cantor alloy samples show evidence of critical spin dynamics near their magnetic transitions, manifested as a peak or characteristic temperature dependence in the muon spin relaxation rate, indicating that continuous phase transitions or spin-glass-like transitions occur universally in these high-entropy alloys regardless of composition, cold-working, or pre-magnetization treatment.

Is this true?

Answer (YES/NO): YES